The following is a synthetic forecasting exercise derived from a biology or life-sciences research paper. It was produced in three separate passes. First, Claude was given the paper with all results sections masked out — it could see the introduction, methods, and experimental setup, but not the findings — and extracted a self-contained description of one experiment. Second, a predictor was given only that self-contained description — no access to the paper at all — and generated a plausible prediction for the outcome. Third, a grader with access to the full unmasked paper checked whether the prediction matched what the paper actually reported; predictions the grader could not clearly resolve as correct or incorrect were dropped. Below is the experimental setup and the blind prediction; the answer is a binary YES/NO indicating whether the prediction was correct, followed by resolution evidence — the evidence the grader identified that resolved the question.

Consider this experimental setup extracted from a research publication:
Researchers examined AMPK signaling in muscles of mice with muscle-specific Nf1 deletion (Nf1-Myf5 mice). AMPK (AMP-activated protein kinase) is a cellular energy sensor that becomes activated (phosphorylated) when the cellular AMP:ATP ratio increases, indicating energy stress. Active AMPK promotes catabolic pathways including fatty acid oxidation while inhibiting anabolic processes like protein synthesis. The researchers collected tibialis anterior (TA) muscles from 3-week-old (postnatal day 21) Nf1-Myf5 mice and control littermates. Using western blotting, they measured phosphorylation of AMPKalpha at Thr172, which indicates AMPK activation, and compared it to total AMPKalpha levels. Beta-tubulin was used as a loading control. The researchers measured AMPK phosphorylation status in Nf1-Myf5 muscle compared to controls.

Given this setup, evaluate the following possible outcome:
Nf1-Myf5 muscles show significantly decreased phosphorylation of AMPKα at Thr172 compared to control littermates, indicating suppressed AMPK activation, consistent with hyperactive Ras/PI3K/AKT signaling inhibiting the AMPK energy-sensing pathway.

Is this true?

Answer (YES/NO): NO